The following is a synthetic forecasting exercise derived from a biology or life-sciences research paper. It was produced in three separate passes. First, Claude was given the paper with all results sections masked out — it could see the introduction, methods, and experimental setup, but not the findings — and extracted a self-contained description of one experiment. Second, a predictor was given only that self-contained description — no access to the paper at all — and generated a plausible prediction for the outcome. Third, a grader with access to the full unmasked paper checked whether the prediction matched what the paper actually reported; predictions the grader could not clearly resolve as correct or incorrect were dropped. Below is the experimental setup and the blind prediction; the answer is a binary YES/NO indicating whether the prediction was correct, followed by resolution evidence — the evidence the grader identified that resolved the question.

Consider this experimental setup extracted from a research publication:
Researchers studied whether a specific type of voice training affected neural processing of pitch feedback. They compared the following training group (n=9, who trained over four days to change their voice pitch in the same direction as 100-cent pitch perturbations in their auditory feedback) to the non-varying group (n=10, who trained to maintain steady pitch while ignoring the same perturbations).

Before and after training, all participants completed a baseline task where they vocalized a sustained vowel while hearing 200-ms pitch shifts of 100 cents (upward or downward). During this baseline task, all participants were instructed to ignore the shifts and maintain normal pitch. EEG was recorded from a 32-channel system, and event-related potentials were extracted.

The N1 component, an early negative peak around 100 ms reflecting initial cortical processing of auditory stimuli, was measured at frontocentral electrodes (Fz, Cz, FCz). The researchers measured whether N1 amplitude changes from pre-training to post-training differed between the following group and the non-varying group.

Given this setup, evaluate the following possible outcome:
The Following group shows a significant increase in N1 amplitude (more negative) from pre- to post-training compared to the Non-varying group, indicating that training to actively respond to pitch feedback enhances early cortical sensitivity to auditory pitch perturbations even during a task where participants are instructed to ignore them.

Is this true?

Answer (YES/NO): NO